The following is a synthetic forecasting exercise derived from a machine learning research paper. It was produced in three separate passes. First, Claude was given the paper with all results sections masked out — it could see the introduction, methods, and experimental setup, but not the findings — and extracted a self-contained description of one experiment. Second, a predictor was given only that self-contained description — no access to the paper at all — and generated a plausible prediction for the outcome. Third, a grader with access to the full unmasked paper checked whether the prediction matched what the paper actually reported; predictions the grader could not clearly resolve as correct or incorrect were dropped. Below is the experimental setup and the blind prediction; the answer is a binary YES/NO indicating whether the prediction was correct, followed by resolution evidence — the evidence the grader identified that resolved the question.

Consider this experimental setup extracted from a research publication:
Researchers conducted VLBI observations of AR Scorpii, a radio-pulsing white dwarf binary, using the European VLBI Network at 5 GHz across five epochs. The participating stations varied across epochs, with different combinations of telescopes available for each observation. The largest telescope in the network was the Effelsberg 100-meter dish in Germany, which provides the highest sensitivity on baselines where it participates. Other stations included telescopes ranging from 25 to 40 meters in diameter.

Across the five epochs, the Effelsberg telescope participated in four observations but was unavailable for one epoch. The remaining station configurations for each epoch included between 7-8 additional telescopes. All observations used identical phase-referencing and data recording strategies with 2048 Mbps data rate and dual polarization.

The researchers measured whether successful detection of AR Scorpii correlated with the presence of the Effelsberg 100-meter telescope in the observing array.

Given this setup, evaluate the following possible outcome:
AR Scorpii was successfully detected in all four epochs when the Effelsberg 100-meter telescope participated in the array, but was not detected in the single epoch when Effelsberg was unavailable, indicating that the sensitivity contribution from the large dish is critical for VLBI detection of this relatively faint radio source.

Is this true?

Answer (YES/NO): NO